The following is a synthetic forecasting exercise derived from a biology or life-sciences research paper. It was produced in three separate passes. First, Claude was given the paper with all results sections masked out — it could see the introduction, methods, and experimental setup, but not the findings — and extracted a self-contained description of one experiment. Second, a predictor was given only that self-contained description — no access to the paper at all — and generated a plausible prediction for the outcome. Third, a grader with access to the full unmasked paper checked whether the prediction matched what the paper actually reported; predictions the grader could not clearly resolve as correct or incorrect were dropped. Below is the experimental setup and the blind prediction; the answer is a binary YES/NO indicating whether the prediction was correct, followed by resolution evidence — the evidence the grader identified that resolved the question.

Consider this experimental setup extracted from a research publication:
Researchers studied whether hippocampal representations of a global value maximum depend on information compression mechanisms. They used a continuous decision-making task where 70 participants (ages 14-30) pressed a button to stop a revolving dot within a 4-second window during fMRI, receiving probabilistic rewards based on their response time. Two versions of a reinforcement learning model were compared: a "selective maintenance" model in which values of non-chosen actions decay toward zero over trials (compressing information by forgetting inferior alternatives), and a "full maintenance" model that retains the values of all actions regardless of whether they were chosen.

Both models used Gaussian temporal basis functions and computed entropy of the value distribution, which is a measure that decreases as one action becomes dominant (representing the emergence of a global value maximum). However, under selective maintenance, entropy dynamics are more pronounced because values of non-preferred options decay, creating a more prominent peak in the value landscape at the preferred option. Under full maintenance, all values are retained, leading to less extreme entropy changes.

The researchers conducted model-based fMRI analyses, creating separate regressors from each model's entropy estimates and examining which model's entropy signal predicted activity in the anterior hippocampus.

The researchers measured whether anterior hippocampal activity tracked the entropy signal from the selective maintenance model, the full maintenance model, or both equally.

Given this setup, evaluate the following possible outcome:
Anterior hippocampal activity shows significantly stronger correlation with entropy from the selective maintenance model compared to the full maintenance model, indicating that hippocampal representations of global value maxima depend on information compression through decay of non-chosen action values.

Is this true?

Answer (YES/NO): YES